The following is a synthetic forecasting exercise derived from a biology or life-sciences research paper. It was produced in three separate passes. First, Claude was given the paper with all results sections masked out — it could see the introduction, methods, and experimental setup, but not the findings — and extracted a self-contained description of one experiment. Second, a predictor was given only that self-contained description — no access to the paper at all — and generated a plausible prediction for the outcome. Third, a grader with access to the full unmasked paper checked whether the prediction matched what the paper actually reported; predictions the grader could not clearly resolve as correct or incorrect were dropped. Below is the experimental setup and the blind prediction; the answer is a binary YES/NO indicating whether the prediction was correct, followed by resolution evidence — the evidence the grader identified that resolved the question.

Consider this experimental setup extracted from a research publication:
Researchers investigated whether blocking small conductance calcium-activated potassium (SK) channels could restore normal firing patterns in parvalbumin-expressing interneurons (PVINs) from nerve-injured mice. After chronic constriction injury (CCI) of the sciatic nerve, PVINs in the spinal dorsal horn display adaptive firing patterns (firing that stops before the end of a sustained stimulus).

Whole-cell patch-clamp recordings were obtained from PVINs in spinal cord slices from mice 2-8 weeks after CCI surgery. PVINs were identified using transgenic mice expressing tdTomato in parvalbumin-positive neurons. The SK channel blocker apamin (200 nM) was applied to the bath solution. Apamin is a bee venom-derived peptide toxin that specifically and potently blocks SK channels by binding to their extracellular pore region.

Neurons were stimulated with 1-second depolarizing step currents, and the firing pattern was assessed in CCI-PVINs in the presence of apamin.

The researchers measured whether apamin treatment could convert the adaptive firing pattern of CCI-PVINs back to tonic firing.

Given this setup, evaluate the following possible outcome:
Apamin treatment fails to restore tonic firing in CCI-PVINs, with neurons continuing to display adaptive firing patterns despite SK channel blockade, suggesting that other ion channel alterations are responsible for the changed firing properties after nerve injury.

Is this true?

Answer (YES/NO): NO